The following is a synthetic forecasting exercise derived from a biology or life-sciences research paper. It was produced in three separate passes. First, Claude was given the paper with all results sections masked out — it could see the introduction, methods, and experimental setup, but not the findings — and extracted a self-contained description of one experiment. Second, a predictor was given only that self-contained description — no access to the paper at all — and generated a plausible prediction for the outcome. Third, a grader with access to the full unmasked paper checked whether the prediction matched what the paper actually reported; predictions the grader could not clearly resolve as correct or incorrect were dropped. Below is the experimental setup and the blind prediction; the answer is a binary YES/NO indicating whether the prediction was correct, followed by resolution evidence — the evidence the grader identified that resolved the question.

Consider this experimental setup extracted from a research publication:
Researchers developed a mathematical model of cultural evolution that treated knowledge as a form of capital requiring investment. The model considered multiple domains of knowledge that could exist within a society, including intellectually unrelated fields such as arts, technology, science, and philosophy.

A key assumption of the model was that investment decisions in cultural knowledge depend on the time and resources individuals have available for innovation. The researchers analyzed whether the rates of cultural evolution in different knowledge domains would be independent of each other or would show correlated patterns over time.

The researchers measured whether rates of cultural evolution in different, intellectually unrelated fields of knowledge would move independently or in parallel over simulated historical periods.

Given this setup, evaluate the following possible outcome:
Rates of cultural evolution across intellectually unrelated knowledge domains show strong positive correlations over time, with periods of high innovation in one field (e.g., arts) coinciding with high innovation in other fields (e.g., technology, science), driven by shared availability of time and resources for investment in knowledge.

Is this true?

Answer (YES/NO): YES